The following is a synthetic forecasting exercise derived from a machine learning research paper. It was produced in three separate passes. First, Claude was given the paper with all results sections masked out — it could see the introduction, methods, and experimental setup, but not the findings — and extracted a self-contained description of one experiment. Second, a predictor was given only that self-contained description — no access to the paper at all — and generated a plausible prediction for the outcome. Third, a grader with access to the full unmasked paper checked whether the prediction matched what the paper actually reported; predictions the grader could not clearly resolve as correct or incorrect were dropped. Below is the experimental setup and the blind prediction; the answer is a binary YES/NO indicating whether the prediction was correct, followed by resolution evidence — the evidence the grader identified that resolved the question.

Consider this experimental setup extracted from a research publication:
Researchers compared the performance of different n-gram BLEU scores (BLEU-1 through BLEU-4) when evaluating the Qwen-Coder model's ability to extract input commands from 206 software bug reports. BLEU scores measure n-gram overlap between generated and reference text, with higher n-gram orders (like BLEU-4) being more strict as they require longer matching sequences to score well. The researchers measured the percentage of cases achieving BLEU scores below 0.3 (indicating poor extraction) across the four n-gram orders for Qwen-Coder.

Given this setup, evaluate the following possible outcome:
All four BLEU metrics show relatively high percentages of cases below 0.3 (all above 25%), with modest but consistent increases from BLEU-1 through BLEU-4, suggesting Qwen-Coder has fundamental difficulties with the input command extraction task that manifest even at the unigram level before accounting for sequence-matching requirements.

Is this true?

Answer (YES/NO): YES